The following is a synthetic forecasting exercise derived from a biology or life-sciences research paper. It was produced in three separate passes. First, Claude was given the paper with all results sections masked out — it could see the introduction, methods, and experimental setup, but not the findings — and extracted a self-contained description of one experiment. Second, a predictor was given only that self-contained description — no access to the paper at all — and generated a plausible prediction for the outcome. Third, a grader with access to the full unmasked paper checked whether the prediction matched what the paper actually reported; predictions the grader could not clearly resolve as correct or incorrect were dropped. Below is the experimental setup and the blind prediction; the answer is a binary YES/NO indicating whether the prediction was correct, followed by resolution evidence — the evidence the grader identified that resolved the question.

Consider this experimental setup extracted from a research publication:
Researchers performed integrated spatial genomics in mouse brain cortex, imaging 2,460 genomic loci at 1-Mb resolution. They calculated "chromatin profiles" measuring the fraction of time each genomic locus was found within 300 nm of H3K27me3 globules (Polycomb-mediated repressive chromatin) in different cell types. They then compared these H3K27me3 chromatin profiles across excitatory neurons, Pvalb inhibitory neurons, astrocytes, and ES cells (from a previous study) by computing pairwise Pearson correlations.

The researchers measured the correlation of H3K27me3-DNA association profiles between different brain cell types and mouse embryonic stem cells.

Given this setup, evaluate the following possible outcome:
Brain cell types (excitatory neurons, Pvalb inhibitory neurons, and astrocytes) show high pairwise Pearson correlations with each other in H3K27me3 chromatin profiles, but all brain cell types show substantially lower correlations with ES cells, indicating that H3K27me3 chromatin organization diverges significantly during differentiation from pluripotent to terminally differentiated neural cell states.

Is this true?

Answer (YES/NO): NO